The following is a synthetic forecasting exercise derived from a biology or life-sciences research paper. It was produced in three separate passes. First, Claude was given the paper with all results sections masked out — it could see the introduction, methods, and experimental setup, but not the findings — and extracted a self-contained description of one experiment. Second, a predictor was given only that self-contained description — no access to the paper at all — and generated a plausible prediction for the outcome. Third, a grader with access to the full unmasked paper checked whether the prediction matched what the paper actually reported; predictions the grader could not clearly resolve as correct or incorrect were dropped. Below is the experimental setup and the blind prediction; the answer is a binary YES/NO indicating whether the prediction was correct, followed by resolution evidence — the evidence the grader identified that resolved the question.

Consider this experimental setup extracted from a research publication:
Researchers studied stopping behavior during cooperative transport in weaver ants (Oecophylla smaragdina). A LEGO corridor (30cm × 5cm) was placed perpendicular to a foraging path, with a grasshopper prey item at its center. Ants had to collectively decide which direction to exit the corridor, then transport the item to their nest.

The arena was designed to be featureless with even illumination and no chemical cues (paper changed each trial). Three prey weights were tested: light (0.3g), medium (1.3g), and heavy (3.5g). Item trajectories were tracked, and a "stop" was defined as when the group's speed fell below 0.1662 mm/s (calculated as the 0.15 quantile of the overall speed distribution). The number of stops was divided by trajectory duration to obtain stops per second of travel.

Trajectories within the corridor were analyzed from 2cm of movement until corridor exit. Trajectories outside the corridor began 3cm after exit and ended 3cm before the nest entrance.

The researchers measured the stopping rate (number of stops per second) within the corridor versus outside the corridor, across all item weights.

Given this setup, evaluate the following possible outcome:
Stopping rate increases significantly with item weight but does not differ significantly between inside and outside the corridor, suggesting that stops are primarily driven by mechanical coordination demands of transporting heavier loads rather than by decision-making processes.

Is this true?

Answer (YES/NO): NO